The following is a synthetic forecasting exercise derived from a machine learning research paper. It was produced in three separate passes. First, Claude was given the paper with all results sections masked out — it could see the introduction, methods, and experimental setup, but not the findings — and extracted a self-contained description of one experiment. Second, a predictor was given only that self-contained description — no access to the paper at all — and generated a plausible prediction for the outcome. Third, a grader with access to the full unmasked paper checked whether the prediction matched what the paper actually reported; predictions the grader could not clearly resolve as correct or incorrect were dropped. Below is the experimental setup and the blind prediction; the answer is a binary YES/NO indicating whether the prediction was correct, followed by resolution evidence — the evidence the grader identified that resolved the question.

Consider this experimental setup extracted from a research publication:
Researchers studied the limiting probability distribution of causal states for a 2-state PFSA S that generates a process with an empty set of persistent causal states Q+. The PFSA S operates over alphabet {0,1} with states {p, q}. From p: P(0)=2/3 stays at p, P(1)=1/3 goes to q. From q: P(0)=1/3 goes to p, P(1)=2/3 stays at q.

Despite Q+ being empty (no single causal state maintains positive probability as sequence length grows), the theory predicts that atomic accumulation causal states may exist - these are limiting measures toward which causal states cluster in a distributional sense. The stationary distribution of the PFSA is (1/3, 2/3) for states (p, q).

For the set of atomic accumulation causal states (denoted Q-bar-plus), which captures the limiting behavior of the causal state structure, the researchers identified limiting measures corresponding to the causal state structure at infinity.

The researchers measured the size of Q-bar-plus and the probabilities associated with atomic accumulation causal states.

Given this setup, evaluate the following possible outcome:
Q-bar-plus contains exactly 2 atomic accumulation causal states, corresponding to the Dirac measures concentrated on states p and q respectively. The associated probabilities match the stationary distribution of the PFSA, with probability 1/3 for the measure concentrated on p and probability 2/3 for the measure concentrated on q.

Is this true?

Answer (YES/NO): NO